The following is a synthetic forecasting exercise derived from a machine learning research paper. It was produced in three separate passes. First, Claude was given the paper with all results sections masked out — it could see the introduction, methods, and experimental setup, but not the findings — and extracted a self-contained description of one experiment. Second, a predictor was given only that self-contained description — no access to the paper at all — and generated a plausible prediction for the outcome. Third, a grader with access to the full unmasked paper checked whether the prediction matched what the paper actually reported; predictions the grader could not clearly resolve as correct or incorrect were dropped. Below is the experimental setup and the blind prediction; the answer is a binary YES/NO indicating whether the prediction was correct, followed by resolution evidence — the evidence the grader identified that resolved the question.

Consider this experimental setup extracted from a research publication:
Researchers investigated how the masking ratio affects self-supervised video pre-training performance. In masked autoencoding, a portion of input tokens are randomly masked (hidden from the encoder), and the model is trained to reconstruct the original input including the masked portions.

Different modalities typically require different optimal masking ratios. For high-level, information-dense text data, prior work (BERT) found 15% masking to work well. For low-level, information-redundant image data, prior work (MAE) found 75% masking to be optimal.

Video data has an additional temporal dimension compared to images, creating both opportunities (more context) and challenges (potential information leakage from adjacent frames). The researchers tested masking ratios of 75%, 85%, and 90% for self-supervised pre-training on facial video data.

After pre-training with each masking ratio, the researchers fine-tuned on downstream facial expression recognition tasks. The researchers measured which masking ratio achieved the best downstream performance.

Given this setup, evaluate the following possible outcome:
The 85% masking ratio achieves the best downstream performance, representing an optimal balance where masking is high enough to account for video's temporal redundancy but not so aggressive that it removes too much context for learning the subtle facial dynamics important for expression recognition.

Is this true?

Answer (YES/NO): NO